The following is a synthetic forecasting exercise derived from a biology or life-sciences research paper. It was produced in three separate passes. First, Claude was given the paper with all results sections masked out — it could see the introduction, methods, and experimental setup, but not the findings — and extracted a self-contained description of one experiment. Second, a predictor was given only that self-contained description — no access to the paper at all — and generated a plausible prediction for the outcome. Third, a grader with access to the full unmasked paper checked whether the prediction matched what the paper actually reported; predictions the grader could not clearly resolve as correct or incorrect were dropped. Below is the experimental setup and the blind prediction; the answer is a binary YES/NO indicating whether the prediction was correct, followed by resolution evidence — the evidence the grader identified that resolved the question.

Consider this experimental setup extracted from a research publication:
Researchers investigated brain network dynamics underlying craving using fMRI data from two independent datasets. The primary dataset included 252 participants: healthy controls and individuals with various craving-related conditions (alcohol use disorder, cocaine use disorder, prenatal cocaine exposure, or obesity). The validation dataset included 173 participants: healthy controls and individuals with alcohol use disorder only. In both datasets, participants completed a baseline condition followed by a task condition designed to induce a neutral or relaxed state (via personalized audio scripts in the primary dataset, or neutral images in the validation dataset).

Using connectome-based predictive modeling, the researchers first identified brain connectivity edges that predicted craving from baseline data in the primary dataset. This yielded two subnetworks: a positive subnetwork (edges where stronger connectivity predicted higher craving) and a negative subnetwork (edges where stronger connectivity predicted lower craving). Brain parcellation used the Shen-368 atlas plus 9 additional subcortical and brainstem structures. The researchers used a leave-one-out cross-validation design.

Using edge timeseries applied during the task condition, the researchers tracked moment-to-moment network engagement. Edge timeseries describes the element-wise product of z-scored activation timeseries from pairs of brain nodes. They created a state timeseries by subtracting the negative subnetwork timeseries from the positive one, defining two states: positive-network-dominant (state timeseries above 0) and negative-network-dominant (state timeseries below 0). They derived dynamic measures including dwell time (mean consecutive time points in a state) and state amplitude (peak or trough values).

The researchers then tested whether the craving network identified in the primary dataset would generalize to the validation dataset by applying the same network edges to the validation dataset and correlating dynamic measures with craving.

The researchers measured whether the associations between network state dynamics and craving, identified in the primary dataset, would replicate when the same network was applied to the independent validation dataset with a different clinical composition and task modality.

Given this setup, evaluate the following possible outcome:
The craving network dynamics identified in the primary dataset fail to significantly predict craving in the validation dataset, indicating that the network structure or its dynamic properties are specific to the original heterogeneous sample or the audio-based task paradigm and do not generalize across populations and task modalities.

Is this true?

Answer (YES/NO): NO